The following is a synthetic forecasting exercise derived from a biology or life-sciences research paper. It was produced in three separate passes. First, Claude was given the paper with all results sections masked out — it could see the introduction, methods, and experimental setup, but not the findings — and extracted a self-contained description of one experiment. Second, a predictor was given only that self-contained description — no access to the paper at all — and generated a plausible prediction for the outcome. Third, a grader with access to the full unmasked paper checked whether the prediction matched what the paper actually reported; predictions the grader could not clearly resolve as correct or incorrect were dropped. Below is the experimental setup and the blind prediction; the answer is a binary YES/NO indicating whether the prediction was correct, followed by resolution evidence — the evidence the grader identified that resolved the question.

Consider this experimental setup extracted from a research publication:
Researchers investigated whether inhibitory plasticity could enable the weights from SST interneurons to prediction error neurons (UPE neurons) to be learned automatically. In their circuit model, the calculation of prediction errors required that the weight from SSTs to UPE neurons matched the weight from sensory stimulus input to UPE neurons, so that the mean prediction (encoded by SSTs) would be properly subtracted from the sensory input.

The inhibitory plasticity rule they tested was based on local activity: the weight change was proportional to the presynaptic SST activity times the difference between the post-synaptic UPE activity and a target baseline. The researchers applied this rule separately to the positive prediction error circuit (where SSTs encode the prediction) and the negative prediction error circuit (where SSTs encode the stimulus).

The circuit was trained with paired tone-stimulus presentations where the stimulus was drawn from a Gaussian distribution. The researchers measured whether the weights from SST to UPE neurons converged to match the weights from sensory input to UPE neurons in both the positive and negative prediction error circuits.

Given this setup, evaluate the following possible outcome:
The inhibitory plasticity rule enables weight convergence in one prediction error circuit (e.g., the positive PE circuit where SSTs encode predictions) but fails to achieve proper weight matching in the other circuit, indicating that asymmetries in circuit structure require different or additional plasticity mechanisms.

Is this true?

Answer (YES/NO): NO